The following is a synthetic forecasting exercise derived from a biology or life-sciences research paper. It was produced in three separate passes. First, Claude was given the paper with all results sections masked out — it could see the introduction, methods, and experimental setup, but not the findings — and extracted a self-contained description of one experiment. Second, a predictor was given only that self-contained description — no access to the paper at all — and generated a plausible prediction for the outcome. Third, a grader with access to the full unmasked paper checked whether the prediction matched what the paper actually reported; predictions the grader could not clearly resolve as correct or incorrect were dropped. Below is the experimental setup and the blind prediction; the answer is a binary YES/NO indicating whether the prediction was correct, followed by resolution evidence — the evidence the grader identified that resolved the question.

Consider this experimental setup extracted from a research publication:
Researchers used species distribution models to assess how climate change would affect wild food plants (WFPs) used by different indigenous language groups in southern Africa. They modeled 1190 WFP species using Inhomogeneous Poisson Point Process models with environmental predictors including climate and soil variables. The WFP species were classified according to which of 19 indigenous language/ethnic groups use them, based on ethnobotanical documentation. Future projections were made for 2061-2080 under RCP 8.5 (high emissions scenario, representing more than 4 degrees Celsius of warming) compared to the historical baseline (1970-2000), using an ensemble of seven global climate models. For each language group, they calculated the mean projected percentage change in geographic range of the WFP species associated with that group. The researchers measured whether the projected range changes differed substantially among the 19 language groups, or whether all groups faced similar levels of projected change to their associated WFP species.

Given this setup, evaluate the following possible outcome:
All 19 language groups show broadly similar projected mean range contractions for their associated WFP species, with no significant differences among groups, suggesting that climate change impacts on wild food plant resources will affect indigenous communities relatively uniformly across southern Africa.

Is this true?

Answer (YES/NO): NO